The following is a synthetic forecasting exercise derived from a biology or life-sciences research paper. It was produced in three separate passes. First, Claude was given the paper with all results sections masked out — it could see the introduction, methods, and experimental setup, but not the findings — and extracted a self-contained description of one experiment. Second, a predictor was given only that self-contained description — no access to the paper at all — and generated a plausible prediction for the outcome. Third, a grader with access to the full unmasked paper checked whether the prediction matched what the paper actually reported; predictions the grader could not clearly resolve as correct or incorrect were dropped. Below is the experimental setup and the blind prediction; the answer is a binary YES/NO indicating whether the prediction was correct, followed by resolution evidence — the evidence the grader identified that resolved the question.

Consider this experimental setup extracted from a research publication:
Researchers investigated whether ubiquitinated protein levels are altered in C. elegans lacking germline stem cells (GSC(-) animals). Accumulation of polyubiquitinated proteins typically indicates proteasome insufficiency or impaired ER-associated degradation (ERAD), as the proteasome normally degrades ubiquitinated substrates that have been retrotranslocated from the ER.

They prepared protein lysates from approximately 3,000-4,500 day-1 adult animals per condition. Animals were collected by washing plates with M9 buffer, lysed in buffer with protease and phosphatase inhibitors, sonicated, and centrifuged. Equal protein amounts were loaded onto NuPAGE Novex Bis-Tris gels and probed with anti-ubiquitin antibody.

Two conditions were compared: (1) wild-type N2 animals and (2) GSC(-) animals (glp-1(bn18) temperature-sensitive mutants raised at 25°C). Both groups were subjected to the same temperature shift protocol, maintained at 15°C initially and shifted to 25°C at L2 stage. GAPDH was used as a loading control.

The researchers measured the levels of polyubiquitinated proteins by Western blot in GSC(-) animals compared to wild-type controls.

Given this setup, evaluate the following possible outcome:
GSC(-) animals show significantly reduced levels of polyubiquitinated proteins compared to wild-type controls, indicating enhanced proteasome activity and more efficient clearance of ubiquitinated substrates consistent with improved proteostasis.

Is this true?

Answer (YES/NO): YES